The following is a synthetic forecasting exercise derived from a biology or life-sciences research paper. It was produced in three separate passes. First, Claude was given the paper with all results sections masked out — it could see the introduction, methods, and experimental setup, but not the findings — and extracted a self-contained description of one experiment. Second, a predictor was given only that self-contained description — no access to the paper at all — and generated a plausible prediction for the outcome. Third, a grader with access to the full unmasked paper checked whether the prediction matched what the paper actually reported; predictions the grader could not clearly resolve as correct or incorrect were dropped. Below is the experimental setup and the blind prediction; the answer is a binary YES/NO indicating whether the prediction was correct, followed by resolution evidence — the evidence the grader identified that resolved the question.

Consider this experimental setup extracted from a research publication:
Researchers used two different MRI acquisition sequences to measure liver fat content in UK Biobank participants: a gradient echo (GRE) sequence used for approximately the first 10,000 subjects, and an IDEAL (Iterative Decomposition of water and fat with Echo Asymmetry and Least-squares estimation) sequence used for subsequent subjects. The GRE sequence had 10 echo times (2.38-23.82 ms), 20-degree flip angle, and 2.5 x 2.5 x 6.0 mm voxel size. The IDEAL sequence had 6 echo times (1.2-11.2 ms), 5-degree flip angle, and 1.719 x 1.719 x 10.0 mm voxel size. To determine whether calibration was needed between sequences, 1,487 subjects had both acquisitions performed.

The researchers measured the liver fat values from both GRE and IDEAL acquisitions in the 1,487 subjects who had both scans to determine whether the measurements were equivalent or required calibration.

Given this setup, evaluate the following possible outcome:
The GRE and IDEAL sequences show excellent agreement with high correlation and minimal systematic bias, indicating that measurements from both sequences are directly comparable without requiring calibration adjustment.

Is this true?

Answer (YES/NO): NO